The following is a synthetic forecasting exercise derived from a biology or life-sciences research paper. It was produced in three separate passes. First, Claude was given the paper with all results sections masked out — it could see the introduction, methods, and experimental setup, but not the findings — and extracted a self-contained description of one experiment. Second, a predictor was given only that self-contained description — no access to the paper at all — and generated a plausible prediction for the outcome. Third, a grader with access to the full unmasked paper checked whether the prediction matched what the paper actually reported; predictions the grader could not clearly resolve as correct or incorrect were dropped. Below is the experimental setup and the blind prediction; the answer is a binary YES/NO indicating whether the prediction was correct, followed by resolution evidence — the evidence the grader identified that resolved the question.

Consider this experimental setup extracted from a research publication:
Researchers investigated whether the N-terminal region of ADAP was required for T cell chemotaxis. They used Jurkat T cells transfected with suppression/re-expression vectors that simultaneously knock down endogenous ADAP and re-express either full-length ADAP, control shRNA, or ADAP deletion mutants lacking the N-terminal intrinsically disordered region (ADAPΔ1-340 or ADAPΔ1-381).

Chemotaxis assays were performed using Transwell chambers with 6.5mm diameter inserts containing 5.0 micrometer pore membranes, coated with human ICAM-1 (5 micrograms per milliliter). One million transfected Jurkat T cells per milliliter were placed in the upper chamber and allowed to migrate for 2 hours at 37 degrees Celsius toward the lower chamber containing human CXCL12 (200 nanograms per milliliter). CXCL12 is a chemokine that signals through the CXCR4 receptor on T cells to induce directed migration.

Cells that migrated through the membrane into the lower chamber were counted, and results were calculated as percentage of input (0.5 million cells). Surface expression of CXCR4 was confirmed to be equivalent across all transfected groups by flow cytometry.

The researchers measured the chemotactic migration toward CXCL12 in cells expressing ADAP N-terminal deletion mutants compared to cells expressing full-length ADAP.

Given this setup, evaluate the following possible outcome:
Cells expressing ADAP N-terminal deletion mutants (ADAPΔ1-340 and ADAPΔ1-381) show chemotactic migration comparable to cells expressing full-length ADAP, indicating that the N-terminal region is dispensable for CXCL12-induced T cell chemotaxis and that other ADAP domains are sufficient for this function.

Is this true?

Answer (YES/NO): NO